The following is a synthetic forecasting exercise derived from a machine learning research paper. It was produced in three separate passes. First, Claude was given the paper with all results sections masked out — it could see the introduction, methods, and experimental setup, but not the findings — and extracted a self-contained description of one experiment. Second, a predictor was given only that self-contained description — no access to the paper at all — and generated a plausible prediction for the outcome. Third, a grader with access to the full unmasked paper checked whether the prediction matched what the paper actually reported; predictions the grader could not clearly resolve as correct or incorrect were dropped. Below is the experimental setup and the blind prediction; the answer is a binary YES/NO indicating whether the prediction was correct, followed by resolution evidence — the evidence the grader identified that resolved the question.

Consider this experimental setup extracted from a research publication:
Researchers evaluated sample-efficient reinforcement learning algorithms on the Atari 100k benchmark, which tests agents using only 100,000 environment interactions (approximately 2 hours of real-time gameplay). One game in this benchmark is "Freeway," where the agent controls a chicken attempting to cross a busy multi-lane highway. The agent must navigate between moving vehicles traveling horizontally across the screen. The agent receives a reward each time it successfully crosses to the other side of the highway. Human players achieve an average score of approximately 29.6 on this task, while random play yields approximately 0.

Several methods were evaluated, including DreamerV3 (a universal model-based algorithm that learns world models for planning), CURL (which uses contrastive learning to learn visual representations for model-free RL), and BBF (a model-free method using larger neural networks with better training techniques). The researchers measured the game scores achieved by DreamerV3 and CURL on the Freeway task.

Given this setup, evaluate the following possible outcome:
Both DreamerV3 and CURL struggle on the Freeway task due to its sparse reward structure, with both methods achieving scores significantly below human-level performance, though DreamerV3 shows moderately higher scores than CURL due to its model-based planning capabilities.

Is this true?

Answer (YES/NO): NO